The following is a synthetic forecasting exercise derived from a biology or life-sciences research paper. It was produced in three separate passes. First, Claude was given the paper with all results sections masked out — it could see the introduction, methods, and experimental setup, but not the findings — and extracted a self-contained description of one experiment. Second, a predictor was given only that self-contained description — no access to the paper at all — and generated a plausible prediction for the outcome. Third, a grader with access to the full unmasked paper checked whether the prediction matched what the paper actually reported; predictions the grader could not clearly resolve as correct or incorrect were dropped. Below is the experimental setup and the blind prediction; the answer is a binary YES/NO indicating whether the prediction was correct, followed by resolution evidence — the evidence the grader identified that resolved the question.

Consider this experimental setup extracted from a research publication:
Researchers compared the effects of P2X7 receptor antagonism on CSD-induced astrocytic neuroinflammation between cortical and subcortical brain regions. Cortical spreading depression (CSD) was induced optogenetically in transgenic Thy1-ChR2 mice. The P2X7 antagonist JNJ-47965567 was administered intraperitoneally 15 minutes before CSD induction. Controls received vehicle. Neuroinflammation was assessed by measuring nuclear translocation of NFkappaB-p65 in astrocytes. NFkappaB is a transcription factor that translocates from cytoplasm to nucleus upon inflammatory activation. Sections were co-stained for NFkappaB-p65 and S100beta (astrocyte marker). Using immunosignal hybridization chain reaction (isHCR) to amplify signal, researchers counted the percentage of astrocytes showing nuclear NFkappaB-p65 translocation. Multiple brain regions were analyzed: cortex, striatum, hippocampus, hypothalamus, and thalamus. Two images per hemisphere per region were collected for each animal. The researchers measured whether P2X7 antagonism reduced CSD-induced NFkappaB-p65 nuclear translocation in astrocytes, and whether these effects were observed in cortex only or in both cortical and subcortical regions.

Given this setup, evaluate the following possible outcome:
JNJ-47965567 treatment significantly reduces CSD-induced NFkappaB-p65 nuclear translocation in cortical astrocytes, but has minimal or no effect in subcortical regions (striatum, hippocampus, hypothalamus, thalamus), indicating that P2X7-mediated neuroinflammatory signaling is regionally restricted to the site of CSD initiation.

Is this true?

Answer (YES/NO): NO